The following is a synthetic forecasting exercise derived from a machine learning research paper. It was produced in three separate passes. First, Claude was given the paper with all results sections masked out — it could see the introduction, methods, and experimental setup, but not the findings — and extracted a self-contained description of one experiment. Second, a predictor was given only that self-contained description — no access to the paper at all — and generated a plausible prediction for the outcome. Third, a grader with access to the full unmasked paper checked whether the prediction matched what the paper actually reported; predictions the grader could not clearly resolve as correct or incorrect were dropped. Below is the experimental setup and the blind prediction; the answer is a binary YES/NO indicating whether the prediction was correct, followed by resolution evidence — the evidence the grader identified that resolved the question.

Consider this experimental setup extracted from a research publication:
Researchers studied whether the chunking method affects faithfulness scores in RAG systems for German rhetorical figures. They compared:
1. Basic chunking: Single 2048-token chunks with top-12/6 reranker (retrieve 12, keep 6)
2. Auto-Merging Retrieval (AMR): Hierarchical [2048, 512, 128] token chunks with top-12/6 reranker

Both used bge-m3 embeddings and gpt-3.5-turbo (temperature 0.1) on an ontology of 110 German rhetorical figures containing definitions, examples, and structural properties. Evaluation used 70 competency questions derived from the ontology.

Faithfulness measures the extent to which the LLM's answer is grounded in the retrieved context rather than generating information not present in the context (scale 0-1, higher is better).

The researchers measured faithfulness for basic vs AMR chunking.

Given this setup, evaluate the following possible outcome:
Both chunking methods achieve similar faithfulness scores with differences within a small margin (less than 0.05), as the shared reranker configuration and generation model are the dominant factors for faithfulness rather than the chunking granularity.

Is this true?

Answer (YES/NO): YES